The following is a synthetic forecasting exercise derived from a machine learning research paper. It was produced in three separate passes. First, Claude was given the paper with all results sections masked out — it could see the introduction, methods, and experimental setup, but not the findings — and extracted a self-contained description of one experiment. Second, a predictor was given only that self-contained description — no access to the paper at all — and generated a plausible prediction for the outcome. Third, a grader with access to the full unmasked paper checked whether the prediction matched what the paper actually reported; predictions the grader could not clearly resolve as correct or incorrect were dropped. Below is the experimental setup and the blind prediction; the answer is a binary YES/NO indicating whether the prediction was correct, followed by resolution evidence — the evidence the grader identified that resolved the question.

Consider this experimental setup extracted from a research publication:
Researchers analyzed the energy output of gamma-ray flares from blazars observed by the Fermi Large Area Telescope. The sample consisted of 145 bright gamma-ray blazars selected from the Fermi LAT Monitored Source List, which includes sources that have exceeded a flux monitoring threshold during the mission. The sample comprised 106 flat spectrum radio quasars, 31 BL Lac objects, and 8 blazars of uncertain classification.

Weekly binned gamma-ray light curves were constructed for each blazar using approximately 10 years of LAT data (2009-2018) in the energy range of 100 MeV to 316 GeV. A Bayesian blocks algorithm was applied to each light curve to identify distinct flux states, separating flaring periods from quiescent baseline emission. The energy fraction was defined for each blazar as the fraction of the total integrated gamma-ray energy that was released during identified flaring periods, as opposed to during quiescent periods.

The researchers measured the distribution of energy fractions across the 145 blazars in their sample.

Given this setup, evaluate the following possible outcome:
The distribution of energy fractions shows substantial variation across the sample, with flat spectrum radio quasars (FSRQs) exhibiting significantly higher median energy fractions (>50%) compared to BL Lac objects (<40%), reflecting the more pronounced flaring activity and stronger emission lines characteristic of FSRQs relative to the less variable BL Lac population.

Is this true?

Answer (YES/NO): NO